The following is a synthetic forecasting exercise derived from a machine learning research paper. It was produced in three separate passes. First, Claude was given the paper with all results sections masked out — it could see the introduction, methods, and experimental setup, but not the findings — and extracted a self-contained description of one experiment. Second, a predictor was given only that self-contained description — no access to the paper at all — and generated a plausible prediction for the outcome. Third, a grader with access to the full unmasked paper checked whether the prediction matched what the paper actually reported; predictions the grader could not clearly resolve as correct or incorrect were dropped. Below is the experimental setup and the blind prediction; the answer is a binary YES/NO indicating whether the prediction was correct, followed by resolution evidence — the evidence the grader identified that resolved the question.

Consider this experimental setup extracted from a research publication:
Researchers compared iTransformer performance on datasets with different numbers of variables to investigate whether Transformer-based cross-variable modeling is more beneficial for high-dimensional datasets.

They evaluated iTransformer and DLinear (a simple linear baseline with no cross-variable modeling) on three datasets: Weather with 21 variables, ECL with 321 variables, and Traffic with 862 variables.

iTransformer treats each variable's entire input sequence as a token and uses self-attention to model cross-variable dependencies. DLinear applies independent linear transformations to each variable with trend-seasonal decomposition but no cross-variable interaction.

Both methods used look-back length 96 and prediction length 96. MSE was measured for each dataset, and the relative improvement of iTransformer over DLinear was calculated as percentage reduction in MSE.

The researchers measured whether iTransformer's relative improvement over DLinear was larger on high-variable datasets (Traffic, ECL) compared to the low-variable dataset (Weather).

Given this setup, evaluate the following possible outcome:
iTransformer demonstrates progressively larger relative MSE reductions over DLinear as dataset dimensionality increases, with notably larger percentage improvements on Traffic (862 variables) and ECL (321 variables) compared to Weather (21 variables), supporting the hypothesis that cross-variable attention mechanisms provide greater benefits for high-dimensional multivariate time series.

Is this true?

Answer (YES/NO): YES